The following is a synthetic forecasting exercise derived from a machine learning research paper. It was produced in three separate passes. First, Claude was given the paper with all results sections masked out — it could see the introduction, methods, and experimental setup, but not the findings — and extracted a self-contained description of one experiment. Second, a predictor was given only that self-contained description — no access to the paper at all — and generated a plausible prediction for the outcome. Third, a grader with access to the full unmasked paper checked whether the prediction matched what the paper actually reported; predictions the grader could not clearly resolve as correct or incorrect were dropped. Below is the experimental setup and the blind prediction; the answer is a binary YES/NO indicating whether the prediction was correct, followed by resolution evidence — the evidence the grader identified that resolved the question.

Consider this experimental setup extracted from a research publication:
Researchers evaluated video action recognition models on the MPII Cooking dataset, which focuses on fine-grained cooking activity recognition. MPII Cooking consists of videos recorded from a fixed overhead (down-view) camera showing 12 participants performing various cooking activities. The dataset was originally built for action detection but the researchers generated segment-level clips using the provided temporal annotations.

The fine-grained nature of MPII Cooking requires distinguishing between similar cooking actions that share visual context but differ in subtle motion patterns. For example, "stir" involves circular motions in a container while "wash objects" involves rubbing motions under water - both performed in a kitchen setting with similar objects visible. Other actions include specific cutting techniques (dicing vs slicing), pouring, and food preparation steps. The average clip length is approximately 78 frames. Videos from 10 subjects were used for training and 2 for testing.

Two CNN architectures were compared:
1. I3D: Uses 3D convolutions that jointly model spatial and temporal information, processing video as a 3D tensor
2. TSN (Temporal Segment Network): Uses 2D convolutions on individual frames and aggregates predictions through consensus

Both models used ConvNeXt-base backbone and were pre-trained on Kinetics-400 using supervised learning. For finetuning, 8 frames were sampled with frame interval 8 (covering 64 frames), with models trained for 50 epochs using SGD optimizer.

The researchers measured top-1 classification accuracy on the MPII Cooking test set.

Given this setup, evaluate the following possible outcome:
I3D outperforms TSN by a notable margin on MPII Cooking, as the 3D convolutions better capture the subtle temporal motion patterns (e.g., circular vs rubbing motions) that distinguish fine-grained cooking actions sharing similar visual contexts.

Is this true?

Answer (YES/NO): YES